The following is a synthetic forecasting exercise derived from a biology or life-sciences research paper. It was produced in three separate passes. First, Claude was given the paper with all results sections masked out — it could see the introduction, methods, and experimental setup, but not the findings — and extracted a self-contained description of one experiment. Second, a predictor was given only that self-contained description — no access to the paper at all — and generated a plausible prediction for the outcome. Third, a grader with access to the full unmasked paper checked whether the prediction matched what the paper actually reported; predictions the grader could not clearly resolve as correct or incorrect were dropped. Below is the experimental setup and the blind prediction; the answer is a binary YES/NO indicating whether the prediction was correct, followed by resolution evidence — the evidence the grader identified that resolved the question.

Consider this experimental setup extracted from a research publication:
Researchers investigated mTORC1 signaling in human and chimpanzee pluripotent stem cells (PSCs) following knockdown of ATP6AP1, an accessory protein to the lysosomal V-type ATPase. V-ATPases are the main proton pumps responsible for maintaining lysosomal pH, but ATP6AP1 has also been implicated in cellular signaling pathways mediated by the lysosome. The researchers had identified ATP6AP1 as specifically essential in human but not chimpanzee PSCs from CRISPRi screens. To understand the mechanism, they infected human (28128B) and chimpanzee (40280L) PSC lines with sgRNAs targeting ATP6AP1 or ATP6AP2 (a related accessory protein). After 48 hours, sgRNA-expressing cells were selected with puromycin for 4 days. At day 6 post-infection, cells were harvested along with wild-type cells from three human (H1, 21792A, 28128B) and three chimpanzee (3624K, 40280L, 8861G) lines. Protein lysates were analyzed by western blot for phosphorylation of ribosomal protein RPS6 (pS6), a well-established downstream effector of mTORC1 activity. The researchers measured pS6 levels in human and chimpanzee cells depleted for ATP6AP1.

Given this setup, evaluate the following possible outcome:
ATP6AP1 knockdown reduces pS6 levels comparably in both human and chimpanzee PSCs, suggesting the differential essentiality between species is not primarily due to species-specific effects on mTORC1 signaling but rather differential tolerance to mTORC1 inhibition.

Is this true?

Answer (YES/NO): NO